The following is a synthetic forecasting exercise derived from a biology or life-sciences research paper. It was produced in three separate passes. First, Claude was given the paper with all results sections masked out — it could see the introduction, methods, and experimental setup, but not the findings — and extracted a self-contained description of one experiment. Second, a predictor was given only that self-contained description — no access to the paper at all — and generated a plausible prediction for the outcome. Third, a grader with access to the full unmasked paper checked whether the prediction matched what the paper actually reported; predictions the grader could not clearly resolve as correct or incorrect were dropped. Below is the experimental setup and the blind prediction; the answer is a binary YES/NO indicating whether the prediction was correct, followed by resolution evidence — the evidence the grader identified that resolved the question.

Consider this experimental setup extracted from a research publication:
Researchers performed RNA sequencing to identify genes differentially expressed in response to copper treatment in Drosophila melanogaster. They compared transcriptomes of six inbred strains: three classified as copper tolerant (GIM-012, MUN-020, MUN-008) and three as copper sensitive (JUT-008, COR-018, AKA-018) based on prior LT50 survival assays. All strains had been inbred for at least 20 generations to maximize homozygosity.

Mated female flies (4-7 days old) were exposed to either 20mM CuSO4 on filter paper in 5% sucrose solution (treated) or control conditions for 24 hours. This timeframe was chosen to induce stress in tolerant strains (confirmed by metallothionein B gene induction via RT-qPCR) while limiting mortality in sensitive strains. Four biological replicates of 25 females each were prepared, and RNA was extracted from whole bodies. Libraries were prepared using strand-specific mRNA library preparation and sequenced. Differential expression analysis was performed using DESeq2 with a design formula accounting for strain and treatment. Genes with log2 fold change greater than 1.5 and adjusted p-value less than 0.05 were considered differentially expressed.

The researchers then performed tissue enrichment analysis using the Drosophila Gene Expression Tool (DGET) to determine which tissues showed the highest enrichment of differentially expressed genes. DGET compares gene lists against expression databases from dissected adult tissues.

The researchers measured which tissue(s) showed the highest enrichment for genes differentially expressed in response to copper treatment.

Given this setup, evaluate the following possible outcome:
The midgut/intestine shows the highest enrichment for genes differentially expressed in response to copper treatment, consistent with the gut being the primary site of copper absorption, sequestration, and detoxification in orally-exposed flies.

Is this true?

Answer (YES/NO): YES